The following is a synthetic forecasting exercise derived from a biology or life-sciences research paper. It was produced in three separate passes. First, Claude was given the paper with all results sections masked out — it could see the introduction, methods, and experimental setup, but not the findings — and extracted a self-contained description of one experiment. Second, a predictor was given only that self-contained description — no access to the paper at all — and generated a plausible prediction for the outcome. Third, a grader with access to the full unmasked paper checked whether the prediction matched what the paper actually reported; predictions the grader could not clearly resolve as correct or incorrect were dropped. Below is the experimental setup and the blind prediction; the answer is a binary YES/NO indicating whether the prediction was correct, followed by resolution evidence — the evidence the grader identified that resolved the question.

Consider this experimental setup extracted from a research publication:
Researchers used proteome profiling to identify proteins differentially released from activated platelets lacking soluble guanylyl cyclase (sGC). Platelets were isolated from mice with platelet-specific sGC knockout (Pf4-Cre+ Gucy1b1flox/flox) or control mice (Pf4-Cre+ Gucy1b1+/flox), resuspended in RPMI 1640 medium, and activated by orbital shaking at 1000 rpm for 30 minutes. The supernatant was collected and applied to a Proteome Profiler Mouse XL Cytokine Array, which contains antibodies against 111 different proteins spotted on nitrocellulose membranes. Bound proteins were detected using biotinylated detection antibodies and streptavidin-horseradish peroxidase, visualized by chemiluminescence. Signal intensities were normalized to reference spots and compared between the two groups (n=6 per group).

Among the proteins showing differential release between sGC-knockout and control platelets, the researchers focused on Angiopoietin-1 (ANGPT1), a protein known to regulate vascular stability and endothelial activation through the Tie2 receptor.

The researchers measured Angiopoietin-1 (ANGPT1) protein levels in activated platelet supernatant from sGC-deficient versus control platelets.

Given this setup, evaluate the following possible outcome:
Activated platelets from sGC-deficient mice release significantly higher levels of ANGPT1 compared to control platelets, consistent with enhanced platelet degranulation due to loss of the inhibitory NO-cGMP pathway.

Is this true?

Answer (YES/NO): NO